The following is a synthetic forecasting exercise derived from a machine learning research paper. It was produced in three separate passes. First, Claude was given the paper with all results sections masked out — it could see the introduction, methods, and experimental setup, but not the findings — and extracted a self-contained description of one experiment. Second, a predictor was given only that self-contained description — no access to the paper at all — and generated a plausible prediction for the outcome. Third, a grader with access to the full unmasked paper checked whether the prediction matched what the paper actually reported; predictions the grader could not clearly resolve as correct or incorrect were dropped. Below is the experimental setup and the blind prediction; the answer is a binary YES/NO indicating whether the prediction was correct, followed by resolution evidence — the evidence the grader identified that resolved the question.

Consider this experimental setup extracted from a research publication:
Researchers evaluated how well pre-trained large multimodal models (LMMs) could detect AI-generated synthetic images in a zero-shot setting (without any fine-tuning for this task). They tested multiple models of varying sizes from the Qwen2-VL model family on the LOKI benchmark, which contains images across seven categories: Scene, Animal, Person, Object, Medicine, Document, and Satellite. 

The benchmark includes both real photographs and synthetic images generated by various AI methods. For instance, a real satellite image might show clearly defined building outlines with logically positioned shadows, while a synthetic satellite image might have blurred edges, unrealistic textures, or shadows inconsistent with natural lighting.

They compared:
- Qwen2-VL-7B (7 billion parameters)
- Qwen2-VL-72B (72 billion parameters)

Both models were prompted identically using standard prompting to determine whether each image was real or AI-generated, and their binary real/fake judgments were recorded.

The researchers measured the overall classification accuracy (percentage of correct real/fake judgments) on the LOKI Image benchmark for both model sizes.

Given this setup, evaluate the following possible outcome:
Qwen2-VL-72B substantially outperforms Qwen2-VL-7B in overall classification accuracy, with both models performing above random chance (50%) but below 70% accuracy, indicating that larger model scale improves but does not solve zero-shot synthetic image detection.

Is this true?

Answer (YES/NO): NO